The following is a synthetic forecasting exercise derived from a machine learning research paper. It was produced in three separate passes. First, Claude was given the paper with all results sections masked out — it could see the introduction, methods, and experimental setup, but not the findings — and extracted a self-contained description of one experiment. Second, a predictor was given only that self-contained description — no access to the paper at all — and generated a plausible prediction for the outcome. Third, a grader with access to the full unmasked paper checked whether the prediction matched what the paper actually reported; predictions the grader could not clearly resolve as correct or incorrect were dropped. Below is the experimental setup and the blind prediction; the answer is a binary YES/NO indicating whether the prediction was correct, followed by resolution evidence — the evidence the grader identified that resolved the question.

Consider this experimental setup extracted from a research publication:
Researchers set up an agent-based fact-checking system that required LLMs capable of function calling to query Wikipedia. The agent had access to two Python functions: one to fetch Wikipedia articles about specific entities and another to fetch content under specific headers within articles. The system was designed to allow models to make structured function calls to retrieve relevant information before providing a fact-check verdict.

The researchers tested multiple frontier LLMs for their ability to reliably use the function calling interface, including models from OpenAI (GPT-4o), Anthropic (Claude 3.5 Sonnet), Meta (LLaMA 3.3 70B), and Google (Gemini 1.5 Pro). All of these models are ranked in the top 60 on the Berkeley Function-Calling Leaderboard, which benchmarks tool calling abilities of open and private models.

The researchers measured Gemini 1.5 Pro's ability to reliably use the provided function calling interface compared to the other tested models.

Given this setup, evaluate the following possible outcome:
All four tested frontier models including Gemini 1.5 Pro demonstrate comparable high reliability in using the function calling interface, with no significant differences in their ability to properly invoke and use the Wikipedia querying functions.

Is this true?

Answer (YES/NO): NO